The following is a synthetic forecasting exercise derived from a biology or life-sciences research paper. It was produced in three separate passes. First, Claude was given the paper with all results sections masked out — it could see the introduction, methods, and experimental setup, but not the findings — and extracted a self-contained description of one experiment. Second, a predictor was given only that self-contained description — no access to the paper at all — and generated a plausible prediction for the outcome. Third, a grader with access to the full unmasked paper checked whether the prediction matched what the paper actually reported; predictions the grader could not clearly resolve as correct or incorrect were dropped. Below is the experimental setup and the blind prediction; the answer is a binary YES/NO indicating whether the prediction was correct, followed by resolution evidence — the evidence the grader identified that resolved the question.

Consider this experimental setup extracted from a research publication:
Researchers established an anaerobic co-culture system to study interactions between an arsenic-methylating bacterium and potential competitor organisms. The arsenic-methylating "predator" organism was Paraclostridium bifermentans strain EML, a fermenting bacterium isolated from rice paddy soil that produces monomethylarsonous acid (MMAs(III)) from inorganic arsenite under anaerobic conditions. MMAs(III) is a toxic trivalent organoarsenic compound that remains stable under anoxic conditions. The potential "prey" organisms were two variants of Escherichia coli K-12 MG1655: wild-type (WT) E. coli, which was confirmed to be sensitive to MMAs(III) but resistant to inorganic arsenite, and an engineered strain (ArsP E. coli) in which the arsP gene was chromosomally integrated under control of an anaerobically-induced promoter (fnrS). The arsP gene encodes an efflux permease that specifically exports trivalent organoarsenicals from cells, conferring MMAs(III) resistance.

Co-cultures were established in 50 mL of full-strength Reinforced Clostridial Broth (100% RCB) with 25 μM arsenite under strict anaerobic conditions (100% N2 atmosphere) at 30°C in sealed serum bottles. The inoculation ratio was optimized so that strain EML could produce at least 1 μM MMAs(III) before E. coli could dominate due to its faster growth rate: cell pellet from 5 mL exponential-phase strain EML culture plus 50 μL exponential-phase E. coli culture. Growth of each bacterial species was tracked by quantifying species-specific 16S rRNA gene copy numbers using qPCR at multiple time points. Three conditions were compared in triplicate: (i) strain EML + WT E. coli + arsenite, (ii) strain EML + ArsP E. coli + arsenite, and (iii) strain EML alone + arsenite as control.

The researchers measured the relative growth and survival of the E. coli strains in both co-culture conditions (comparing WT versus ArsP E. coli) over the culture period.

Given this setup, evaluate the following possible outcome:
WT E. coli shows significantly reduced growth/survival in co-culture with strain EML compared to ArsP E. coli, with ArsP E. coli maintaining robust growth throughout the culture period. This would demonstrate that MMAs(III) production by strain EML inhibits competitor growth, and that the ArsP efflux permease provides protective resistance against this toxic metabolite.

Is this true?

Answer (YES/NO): YES